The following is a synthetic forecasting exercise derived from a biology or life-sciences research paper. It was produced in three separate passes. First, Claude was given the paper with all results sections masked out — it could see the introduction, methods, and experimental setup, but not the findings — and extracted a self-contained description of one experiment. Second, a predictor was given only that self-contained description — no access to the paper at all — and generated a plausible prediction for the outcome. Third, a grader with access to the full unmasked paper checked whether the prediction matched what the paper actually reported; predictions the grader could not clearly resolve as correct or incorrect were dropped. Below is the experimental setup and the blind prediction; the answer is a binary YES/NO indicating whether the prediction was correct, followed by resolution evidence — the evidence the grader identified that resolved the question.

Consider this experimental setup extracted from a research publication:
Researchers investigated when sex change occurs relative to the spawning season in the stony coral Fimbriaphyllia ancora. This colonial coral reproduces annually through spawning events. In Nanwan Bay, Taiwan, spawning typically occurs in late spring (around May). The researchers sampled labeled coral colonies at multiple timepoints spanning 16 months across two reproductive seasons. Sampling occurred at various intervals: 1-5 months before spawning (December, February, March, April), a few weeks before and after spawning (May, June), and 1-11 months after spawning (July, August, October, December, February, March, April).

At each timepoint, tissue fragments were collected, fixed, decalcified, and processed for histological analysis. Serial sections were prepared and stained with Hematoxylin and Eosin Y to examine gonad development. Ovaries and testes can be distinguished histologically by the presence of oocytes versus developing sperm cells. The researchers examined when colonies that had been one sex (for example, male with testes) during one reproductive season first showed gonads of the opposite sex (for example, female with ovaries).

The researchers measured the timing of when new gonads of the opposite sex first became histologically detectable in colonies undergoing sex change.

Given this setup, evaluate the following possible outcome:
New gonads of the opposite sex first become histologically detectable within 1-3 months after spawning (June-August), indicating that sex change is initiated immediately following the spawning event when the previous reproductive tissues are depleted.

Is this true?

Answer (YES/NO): NO